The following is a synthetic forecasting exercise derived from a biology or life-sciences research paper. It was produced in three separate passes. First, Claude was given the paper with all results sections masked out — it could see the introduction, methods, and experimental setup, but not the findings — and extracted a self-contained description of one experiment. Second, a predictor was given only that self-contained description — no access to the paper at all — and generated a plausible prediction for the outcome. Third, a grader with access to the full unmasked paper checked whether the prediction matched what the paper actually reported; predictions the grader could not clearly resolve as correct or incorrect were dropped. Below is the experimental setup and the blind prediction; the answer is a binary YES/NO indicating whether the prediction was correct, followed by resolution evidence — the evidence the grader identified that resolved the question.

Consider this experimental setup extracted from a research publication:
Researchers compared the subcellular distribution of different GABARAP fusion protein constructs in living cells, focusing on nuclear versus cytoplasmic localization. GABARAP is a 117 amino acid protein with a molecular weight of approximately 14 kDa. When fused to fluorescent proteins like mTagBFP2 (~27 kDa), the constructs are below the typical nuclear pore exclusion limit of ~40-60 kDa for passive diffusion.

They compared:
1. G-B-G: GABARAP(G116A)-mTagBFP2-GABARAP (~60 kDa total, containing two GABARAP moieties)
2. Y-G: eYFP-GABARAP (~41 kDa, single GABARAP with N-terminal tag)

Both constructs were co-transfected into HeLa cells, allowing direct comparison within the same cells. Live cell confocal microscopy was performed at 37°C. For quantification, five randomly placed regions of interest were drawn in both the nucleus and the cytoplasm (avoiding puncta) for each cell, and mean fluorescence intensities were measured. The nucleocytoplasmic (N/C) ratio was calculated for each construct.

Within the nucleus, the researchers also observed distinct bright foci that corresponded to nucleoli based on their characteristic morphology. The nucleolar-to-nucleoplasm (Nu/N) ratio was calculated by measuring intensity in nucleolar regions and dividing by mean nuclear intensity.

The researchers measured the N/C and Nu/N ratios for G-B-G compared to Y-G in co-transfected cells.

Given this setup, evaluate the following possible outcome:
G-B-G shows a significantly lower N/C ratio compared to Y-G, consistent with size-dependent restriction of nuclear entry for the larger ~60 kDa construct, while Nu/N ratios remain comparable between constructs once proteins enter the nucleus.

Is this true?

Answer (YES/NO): NO